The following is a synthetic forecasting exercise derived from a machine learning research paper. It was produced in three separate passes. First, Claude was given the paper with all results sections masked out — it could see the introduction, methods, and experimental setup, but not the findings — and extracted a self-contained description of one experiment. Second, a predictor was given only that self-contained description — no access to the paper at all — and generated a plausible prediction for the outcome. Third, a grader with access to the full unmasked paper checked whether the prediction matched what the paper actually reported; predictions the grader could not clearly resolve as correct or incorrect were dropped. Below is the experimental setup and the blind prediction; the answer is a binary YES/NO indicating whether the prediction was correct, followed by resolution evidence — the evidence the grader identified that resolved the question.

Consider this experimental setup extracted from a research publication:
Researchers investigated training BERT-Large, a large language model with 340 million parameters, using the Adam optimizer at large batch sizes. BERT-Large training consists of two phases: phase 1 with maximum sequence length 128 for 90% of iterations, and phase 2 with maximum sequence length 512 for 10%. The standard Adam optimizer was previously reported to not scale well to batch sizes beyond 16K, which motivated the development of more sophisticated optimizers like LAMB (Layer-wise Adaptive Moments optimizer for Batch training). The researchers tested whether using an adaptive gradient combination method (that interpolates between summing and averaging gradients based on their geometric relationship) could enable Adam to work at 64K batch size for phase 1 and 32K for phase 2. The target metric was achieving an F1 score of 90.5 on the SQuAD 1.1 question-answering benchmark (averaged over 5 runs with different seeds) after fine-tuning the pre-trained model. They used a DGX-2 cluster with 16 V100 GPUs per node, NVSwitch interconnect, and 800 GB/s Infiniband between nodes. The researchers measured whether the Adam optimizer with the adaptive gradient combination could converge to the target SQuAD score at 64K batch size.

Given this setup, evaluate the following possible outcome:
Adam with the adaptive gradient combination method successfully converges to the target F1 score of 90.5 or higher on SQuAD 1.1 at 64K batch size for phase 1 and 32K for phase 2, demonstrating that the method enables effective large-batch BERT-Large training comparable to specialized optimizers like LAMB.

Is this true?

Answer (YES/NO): YES